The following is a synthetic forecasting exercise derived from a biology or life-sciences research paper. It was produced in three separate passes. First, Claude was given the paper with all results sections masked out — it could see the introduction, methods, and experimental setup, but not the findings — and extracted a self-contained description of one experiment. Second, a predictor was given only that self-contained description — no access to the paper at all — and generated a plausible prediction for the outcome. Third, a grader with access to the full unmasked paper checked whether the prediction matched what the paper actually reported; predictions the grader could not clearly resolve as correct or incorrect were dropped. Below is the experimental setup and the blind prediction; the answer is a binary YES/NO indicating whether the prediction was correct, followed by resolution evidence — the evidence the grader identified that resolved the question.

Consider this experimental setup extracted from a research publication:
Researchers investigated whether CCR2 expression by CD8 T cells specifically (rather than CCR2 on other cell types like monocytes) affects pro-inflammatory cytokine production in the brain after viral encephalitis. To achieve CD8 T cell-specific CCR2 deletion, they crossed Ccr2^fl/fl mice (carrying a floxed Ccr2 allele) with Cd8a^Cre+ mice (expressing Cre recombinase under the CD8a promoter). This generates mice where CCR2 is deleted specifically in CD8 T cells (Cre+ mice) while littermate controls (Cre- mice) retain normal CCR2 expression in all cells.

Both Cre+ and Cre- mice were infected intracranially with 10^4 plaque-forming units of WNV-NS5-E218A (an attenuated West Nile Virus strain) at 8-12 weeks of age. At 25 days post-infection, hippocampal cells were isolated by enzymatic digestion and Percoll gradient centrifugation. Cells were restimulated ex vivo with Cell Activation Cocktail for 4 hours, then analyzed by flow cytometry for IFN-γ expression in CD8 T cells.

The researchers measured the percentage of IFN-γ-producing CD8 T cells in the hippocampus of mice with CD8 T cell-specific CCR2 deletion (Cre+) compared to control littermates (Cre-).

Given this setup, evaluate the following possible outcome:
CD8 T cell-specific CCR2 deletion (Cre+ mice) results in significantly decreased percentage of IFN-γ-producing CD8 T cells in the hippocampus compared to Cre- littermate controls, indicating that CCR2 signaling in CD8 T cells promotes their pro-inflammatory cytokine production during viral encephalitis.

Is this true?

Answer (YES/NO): NO